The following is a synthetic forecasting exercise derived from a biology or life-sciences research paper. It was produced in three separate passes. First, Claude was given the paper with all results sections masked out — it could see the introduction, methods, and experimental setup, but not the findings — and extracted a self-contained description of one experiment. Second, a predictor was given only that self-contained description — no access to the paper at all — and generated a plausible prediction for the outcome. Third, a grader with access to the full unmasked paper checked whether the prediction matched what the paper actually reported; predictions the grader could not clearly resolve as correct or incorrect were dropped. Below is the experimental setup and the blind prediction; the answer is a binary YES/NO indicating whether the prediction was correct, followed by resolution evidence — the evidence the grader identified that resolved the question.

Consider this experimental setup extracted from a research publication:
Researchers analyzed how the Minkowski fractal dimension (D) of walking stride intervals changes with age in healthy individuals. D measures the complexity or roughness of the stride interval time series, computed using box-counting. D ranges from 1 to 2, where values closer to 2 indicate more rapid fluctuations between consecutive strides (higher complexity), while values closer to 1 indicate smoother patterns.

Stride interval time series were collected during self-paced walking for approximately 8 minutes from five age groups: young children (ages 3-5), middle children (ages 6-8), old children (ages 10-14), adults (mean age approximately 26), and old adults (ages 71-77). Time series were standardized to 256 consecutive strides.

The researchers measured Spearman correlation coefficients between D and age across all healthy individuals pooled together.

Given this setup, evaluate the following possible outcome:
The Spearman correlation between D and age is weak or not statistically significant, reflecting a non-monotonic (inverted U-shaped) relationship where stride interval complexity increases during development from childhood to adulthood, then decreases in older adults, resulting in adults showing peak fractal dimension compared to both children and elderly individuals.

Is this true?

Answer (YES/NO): NO